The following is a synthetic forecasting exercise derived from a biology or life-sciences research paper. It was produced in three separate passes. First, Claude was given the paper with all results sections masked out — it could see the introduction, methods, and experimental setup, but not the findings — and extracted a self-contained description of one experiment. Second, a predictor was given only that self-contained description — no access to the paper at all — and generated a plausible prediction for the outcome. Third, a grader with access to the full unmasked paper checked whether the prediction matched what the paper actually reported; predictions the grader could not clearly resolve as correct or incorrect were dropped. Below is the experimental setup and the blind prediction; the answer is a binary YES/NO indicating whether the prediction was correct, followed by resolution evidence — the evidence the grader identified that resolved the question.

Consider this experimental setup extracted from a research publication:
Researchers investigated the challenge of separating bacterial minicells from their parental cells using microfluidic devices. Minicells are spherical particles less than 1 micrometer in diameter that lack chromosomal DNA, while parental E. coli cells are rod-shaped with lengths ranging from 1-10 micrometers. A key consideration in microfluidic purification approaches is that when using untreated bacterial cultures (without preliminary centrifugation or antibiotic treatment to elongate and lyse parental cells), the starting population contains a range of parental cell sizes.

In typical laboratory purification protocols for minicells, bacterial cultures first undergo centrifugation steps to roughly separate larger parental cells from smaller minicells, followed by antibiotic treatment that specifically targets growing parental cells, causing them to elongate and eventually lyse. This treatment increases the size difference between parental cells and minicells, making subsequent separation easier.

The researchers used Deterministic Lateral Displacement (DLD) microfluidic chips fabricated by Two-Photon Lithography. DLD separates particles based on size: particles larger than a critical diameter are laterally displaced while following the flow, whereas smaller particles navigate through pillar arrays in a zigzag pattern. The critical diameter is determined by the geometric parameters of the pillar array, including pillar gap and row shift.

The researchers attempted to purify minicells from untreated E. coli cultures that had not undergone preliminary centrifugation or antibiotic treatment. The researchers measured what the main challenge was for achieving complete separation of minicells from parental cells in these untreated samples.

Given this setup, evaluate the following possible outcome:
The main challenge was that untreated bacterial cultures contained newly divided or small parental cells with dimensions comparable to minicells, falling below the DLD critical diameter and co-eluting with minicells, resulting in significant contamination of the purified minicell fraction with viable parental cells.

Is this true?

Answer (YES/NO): YES